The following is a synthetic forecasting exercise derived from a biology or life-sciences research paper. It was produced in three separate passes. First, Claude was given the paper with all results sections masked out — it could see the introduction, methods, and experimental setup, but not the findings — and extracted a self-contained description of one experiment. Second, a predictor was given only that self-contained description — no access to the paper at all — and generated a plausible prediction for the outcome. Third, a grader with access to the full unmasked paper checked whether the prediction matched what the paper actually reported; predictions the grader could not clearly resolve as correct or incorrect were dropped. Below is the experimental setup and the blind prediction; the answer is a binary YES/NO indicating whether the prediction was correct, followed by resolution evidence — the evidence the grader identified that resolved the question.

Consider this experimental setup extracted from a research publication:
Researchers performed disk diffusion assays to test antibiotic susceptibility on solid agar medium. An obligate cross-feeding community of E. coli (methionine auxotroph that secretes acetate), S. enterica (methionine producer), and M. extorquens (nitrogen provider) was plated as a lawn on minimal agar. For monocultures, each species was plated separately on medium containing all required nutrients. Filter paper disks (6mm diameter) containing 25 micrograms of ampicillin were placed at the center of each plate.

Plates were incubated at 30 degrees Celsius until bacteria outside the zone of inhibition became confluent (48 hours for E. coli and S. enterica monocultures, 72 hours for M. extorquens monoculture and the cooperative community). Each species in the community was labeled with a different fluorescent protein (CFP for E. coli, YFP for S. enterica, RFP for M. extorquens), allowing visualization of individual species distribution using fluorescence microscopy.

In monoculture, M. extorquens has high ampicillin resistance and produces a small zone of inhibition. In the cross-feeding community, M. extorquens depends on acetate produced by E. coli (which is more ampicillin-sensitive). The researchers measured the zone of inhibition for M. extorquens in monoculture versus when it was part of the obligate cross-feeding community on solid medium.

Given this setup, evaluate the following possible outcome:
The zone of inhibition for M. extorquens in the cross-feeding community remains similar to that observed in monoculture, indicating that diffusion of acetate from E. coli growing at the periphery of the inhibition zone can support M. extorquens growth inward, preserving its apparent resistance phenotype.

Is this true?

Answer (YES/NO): NO